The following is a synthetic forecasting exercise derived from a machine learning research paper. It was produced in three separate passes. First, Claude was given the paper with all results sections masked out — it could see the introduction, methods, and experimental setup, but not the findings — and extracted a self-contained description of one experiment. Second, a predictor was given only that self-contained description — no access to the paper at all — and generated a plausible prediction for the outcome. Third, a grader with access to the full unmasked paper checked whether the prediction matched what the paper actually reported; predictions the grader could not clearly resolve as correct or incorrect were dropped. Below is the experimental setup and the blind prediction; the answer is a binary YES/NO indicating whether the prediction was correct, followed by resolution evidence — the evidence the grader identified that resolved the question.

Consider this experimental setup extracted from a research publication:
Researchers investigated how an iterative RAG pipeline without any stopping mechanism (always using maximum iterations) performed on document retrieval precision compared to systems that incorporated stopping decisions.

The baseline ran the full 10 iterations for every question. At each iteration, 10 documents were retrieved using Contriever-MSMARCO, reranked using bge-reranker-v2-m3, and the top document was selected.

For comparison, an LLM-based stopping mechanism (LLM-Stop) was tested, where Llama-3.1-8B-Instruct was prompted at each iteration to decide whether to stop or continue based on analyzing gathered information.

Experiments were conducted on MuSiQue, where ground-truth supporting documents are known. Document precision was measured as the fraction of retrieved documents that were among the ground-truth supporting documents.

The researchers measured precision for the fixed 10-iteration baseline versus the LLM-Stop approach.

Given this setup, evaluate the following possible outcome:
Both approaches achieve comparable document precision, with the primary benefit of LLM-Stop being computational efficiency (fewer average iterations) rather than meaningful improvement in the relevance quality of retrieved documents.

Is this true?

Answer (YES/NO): NO